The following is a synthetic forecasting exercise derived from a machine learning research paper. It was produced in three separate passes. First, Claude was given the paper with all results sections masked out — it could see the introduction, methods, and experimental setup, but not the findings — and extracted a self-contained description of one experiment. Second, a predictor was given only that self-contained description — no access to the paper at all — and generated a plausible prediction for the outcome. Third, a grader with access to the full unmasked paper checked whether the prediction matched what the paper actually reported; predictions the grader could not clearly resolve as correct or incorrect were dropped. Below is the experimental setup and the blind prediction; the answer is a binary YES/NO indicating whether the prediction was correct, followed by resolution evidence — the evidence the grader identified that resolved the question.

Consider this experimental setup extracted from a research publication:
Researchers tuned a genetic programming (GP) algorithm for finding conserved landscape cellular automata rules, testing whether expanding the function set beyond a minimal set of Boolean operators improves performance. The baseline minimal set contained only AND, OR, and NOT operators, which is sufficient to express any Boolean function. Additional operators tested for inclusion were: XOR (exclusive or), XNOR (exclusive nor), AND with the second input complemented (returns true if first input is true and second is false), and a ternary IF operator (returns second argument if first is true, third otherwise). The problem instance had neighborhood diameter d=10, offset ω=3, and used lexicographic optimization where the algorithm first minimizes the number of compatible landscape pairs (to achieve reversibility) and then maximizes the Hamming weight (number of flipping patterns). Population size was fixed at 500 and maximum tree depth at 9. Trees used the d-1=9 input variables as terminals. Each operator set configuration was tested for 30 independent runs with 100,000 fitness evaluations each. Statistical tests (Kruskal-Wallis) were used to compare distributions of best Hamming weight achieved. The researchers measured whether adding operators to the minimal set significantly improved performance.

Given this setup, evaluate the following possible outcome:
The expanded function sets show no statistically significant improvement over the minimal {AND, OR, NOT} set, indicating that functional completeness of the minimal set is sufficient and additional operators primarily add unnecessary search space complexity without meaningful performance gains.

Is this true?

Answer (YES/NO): YES